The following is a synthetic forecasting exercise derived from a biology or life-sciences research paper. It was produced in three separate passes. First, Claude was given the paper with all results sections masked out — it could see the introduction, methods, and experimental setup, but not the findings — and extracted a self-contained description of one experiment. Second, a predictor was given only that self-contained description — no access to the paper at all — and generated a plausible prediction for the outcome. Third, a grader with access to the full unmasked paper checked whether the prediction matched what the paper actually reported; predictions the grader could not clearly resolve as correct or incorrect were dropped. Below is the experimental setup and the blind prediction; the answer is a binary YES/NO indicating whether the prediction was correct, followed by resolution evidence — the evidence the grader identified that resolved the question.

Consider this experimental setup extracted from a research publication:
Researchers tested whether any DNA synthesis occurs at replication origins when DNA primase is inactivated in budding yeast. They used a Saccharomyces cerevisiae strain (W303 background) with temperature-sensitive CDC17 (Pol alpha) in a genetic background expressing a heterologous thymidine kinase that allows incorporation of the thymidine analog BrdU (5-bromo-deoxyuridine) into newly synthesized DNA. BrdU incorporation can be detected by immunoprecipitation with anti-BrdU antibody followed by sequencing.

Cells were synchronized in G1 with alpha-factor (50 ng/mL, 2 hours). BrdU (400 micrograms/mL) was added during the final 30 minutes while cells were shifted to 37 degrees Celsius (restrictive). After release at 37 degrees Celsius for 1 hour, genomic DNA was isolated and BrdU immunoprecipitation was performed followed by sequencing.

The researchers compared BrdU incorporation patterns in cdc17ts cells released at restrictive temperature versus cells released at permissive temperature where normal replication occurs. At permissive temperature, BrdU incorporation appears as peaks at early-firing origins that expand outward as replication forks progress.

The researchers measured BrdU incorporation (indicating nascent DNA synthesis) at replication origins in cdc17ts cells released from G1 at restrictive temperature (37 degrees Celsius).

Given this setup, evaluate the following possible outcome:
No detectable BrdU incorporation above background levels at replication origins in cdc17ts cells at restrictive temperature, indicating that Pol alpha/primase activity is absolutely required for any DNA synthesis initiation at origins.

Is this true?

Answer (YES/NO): YES